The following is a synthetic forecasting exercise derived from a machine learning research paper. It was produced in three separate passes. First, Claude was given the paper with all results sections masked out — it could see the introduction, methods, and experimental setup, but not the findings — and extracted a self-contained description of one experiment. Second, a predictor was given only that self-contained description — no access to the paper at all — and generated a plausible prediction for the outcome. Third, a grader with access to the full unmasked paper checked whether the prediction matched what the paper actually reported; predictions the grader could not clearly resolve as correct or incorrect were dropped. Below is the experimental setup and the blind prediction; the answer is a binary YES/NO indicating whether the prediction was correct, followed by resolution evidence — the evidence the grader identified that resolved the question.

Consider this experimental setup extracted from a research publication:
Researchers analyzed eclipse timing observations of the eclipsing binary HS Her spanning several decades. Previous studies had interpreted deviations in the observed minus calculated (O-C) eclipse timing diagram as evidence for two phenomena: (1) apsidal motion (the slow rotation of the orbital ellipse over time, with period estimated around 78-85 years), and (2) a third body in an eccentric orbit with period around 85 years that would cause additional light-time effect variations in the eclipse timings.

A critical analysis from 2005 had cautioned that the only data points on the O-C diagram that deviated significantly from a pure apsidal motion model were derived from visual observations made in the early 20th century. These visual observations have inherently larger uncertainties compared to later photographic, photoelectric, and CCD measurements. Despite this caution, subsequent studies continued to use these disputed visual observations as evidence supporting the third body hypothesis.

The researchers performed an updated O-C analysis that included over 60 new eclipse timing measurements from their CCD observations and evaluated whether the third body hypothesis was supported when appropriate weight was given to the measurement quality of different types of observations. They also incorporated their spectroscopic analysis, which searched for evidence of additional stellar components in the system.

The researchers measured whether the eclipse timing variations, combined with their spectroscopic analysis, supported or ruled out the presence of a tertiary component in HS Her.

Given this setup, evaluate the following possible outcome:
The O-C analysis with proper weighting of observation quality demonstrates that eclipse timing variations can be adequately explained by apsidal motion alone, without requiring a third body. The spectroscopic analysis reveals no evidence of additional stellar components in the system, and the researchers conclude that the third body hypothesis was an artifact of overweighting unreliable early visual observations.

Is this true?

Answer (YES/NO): YES